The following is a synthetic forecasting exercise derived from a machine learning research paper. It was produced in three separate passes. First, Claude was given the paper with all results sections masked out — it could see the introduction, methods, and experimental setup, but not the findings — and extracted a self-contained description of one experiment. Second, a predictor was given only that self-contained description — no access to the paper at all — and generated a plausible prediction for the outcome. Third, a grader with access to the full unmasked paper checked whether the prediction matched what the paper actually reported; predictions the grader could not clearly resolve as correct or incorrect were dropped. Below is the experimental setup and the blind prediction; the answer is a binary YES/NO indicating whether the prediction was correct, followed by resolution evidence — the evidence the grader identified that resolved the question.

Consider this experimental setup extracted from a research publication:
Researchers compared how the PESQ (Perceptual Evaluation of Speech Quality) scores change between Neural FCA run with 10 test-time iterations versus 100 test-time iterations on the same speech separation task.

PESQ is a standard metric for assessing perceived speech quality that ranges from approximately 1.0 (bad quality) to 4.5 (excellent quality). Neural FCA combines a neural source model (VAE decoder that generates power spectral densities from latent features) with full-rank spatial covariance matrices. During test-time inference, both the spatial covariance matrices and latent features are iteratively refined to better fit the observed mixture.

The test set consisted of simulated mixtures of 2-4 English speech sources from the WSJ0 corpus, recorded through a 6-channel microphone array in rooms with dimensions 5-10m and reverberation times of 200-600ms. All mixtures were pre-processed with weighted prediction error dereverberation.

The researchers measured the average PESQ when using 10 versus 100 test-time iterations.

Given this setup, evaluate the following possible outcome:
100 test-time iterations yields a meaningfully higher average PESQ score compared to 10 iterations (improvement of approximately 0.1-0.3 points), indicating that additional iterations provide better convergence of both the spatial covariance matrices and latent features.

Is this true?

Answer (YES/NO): YES